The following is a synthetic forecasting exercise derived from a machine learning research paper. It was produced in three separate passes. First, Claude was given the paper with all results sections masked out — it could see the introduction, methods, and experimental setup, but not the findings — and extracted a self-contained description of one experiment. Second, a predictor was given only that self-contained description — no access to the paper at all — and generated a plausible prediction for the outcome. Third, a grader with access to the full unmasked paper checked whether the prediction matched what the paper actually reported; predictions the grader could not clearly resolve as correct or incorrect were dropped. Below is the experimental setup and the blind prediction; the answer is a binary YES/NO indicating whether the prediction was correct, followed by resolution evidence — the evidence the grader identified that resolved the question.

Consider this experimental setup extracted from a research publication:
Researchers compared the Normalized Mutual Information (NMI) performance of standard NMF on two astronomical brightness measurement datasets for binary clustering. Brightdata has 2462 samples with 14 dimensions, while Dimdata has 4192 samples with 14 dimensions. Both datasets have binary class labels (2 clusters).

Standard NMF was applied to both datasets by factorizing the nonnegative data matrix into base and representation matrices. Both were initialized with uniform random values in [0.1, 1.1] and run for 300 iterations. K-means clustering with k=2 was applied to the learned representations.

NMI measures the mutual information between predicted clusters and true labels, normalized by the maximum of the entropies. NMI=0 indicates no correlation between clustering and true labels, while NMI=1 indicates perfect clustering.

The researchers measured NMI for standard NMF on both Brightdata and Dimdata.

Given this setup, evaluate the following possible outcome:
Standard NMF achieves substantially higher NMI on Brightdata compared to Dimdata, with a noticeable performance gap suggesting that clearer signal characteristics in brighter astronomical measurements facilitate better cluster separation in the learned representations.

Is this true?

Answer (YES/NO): YES